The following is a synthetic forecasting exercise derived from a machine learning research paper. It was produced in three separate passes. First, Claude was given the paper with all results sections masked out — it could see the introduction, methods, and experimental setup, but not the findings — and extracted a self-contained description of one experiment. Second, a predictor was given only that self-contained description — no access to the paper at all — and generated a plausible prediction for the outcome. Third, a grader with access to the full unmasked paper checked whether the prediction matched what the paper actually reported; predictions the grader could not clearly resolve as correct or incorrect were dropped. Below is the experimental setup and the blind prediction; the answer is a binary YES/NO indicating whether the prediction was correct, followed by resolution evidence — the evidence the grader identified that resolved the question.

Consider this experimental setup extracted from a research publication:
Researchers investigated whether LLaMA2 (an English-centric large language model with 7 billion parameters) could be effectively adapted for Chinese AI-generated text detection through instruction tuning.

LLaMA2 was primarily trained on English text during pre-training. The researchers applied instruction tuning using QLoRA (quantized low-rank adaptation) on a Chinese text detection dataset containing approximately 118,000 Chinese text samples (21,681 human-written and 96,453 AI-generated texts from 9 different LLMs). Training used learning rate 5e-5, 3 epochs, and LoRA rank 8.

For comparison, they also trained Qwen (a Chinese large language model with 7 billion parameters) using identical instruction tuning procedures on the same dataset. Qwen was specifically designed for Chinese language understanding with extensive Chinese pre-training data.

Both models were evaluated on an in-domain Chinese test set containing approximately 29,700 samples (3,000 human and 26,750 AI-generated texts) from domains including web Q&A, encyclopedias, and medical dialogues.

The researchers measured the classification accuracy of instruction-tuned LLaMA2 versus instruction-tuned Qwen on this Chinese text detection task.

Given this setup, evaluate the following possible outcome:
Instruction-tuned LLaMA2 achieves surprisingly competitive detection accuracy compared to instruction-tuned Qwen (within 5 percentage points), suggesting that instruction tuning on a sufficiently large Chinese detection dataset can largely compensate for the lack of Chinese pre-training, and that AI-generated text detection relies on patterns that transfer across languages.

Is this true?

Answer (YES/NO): NO